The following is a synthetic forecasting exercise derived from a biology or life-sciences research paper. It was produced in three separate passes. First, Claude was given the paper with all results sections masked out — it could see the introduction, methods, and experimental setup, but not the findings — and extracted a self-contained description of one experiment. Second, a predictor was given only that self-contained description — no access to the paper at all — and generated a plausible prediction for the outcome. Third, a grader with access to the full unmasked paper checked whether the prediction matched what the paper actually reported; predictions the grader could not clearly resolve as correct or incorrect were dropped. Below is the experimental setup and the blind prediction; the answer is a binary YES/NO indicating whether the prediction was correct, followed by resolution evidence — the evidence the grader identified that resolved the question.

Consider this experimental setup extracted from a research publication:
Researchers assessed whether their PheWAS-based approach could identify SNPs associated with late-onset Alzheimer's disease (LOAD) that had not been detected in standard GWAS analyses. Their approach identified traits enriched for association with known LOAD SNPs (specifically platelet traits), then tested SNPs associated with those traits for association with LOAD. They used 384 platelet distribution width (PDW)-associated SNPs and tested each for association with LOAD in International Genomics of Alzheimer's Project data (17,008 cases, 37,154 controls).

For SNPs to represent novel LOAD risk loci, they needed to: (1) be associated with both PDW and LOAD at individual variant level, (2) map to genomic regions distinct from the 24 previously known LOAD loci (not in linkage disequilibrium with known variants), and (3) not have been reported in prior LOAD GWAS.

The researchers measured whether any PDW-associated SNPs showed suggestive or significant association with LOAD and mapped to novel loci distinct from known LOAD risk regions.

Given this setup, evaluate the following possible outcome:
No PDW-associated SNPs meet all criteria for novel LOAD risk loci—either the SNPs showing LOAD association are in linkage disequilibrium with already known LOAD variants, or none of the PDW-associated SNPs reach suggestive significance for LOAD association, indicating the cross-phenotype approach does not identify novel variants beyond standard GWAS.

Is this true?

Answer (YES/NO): NO